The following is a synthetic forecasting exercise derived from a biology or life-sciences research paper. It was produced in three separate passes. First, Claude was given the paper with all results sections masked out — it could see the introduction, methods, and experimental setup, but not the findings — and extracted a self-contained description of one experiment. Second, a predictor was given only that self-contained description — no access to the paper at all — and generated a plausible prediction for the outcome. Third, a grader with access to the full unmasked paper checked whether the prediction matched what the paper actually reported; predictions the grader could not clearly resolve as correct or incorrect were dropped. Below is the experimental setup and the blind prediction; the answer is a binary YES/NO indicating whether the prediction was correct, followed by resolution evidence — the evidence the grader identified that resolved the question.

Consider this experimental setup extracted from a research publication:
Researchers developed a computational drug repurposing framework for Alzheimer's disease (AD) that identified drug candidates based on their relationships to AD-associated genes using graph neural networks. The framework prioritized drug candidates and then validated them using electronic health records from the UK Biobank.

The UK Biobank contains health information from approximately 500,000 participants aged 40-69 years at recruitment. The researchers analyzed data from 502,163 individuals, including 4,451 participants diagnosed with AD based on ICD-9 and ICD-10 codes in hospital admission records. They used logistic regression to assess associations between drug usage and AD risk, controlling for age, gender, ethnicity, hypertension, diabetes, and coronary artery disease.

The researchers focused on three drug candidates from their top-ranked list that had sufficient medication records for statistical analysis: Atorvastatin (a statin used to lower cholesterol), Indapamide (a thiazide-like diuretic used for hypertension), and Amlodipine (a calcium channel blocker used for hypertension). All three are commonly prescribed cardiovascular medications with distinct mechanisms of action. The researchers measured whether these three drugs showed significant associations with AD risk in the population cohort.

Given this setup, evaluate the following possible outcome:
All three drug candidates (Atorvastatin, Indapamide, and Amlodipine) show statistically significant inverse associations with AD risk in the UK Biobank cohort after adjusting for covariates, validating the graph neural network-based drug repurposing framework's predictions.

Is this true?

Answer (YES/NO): YES